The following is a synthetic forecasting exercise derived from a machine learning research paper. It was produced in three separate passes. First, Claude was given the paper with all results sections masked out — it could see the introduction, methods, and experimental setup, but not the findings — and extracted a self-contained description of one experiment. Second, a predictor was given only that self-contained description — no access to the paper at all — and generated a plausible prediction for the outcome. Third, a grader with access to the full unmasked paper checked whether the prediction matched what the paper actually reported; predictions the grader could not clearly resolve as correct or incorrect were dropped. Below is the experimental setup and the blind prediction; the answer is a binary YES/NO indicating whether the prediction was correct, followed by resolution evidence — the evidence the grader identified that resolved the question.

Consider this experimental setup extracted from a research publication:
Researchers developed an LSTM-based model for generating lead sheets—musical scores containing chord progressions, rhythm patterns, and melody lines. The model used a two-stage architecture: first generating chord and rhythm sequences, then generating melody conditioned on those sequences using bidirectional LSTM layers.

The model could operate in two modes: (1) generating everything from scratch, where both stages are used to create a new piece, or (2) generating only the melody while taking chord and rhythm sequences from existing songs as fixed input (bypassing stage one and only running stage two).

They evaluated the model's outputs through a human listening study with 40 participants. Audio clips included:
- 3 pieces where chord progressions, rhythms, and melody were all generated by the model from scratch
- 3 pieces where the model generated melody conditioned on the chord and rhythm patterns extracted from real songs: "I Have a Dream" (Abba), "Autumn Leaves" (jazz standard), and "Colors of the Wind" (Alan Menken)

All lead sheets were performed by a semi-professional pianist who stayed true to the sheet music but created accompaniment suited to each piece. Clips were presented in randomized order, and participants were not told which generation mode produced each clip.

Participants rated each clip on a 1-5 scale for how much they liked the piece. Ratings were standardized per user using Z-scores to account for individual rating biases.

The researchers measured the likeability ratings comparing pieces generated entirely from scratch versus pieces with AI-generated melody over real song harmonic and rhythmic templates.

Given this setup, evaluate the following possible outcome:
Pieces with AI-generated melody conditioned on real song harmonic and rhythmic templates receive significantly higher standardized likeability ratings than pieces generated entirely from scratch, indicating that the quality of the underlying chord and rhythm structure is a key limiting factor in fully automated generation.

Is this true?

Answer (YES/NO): NO